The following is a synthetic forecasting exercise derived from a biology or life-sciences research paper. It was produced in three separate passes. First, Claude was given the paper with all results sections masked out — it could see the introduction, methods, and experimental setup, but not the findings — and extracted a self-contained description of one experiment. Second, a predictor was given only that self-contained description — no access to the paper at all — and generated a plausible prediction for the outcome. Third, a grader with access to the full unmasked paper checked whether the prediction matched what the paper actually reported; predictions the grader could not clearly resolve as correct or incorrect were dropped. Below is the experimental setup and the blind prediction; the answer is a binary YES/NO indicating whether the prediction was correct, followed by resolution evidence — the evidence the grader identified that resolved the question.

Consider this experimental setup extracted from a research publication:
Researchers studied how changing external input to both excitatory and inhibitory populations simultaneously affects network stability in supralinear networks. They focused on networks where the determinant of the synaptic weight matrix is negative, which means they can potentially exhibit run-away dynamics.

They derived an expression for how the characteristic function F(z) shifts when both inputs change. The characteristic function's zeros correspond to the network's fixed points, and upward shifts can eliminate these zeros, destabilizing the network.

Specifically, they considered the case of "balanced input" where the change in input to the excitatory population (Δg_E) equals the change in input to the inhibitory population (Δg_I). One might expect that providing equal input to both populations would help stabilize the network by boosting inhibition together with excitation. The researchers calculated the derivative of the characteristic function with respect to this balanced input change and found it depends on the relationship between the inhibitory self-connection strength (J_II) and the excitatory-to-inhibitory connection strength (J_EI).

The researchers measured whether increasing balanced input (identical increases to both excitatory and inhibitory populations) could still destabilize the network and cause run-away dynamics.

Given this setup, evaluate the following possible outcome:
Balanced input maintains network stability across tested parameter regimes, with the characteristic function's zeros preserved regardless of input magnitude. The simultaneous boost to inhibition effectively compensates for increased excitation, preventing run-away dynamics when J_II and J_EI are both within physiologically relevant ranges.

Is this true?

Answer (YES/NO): NO